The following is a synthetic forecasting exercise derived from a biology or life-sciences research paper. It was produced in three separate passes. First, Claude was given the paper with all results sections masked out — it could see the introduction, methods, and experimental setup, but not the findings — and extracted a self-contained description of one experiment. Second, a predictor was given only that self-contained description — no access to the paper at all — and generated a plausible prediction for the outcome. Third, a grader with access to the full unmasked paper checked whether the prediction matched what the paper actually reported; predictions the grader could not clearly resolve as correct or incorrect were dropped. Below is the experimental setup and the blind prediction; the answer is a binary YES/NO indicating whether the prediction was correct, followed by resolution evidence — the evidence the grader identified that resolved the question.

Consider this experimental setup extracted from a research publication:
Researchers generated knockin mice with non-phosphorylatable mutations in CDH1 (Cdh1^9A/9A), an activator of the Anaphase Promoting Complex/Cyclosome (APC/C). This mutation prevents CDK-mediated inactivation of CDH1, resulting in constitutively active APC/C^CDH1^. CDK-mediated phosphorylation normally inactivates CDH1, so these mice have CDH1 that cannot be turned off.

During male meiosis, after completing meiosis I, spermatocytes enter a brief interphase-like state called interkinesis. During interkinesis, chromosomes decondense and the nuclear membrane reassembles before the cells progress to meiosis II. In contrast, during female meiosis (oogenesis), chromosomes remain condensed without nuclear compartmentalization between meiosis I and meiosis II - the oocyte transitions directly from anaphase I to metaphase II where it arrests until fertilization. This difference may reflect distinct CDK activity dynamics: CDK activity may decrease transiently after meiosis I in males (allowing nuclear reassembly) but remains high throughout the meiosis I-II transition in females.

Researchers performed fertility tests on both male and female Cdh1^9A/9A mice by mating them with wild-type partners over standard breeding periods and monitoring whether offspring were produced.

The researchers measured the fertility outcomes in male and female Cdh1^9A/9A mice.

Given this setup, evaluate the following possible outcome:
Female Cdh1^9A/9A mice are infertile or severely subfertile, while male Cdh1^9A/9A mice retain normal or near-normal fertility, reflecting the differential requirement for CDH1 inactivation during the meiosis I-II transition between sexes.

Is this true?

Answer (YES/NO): NO